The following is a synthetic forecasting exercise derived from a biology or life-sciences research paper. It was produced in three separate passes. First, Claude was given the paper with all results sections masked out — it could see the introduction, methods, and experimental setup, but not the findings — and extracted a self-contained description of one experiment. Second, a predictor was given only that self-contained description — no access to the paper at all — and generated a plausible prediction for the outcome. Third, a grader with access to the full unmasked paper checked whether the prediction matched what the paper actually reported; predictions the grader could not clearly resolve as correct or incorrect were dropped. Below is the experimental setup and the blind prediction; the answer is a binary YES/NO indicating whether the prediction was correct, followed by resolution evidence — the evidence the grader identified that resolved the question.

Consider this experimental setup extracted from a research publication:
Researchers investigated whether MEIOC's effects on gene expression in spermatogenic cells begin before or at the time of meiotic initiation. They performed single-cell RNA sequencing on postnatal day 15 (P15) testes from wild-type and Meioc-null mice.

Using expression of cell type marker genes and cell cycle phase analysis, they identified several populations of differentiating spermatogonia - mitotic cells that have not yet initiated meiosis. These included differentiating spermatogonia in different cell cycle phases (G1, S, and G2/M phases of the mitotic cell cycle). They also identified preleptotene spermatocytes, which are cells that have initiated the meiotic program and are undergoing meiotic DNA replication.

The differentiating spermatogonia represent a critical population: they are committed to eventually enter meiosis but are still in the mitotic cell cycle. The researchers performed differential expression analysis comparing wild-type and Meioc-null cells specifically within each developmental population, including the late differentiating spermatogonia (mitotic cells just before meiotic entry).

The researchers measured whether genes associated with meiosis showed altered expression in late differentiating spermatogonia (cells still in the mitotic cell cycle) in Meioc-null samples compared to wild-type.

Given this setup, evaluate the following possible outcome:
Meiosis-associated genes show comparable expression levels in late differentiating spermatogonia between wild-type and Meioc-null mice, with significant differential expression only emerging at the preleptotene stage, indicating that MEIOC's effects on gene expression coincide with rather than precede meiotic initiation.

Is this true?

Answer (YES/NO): NO